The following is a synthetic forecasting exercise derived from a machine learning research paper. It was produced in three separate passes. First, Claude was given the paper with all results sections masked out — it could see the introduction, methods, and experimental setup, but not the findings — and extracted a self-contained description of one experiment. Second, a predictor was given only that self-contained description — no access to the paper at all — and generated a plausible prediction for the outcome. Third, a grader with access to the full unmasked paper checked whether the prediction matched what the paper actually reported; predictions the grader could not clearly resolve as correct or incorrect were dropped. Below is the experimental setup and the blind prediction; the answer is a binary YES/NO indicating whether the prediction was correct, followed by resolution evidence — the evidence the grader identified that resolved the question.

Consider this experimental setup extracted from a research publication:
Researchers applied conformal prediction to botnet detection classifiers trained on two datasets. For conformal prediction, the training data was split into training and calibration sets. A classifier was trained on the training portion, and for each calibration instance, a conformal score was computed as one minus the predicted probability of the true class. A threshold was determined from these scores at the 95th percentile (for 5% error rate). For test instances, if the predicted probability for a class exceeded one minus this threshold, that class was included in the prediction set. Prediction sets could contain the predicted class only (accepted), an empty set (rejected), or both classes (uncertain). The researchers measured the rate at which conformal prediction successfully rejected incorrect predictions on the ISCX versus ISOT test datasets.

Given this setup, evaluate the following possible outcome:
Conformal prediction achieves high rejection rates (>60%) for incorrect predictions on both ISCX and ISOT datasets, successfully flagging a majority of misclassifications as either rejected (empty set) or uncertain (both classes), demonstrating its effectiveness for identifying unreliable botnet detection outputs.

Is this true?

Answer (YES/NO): NO